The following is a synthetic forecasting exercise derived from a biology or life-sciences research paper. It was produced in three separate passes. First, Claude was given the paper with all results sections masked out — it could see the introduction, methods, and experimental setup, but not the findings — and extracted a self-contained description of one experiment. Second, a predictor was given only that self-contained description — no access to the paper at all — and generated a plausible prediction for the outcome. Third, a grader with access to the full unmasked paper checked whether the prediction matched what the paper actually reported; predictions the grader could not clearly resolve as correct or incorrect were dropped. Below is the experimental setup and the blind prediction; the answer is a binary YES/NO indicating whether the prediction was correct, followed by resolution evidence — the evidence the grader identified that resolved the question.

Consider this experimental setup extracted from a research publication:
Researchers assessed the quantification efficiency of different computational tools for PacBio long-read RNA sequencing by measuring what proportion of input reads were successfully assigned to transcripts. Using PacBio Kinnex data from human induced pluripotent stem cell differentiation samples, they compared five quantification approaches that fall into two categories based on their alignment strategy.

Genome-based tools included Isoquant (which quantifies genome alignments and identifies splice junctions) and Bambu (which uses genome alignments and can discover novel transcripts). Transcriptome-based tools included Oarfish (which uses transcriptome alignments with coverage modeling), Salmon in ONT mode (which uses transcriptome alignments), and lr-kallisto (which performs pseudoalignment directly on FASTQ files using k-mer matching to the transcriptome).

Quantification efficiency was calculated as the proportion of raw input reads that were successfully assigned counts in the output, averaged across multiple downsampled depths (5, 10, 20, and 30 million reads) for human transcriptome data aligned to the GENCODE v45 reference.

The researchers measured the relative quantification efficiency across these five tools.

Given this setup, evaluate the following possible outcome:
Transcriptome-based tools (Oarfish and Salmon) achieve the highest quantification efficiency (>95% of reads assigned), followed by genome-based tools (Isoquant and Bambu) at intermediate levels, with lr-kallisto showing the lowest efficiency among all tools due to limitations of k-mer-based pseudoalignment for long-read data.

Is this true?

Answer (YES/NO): NO